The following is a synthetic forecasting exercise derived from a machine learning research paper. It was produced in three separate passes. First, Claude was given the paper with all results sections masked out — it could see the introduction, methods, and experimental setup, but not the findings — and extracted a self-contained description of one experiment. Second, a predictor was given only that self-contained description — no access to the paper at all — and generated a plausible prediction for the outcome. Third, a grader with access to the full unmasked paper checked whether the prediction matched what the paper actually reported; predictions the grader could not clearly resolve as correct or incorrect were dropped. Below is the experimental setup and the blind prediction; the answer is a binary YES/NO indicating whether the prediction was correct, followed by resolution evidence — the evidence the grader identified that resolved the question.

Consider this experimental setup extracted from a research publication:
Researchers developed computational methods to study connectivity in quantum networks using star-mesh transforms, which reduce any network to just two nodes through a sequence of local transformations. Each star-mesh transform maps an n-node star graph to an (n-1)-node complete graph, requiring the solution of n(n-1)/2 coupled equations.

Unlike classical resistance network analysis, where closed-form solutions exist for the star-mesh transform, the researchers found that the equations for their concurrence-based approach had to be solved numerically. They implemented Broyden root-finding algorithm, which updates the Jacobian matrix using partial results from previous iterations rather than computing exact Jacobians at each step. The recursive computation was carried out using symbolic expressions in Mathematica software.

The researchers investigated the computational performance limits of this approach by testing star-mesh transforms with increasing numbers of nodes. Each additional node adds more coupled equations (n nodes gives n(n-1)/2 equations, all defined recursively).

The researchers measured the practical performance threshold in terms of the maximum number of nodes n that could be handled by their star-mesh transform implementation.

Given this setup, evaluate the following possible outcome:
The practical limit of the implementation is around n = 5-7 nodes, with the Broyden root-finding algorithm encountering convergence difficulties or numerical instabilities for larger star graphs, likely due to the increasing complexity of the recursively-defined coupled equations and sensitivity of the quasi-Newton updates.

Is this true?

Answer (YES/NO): NO